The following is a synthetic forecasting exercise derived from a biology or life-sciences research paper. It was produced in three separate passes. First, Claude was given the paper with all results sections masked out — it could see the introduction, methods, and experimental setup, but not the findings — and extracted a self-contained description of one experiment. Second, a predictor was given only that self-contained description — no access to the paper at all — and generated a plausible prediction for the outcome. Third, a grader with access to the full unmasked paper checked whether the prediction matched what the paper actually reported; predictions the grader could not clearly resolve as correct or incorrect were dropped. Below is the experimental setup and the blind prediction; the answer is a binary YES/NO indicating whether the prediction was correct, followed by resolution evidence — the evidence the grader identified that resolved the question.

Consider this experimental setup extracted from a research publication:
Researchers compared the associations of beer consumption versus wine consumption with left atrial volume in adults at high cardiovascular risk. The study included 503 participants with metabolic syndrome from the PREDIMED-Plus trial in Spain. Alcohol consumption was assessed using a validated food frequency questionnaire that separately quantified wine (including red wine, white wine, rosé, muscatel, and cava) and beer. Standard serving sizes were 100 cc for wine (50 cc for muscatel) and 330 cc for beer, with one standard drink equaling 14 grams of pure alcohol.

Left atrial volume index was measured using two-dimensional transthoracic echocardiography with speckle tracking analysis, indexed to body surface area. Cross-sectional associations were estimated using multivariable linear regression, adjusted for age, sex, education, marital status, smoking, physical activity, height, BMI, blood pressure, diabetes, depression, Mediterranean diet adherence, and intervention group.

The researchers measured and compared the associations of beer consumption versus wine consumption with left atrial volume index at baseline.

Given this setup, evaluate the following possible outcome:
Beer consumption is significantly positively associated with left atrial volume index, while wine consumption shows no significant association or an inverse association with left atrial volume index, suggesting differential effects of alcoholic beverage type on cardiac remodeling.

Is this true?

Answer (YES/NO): NO